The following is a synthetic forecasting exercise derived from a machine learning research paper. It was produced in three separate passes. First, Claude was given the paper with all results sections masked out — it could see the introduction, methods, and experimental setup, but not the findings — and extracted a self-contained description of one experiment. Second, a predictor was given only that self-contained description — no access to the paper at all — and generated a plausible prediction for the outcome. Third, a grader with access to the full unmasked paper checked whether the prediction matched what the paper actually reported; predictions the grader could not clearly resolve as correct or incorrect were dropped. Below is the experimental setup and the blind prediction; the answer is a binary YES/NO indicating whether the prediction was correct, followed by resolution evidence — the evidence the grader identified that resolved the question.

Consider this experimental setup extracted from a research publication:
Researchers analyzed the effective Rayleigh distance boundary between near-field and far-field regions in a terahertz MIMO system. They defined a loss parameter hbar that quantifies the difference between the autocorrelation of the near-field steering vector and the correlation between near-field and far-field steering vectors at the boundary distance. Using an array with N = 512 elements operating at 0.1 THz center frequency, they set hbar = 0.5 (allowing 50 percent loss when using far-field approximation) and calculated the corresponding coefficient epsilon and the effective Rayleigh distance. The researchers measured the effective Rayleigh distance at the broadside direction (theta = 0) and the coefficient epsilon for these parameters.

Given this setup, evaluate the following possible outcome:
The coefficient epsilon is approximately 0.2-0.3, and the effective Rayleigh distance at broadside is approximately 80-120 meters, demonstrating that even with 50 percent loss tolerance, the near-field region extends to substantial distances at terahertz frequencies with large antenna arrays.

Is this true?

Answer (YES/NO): NO